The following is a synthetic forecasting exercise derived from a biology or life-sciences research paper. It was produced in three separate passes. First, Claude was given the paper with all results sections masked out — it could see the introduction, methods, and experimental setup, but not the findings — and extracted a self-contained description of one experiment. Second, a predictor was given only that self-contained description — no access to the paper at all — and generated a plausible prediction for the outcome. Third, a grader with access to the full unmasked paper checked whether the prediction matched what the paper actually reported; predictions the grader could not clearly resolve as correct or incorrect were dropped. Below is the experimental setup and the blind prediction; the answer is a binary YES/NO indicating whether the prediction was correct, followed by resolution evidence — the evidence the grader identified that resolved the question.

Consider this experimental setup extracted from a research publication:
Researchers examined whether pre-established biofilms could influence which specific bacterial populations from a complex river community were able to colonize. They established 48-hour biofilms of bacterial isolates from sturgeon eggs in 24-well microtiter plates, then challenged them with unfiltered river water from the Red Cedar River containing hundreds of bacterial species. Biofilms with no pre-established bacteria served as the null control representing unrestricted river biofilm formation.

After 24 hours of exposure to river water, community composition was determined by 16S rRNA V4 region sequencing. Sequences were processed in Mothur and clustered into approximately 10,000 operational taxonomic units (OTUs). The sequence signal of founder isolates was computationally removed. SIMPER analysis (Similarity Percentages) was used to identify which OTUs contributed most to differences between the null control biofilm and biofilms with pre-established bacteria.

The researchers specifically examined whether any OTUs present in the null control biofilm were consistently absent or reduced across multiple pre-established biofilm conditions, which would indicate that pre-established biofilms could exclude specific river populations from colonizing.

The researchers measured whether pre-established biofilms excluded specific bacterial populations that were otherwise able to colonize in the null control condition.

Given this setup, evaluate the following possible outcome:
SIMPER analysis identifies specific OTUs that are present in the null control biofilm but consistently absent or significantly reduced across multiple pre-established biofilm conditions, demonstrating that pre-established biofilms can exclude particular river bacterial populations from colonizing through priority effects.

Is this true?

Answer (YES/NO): YES